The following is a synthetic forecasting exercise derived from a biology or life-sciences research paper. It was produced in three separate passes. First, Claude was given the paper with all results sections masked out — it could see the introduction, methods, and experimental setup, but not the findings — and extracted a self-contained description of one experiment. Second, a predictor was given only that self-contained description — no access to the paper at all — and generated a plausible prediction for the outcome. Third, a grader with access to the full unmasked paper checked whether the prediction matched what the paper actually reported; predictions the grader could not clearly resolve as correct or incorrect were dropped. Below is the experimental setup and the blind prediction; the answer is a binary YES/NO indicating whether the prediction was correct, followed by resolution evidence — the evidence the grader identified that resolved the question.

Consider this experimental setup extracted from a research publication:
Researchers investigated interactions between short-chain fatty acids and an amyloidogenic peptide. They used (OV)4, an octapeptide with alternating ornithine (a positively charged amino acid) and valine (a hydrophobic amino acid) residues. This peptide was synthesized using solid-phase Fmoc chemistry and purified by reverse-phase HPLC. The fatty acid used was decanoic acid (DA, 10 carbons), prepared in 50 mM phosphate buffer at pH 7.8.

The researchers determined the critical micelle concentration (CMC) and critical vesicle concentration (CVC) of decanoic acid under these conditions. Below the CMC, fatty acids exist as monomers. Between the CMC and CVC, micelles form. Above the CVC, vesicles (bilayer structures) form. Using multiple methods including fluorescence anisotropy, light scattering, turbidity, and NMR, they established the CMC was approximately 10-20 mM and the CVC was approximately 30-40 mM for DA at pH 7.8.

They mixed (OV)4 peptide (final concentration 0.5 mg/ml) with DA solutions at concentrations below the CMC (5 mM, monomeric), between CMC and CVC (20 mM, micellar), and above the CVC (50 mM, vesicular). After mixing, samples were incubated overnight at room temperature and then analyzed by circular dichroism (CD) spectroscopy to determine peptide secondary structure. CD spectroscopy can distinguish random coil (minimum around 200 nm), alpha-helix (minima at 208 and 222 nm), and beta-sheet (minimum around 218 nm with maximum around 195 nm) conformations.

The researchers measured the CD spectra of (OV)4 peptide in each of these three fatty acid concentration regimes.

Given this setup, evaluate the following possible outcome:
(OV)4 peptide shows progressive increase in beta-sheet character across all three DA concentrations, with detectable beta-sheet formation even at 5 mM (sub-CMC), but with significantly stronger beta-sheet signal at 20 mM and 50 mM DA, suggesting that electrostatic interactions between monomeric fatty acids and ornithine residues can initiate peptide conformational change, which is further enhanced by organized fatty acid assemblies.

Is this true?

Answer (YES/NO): NO